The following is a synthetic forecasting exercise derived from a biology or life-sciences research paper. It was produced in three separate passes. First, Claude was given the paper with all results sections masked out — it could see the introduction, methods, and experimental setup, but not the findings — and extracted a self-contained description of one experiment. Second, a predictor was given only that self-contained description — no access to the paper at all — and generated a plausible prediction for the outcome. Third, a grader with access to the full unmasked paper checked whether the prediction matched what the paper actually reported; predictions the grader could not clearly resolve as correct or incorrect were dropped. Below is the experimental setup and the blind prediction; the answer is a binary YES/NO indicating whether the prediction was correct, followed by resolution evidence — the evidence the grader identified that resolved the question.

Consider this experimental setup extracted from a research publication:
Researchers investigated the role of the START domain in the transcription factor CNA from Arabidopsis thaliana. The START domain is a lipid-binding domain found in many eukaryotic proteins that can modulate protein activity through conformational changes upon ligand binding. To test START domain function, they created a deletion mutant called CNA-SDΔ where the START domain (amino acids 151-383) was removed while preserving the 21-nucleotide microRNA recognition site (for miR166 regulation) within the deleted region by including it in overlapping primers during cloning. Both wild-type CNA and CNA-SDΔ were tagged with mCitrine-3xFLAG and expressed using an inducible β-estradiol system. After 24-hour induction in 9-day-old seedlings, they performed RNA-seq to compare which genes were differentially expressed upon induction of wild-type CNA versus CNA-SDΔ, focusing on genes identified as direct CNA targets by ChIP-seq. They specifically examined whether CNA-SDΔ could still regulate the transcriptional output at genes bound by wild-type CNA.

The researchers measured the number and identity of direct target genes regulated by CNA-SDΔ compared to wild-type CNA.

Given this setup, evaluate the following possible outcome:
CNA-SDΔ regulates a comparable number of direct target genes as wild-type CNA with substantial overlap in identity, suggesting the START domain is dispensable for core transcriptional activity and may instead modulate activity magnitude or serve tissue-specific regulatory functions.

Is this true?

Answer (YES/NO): NO